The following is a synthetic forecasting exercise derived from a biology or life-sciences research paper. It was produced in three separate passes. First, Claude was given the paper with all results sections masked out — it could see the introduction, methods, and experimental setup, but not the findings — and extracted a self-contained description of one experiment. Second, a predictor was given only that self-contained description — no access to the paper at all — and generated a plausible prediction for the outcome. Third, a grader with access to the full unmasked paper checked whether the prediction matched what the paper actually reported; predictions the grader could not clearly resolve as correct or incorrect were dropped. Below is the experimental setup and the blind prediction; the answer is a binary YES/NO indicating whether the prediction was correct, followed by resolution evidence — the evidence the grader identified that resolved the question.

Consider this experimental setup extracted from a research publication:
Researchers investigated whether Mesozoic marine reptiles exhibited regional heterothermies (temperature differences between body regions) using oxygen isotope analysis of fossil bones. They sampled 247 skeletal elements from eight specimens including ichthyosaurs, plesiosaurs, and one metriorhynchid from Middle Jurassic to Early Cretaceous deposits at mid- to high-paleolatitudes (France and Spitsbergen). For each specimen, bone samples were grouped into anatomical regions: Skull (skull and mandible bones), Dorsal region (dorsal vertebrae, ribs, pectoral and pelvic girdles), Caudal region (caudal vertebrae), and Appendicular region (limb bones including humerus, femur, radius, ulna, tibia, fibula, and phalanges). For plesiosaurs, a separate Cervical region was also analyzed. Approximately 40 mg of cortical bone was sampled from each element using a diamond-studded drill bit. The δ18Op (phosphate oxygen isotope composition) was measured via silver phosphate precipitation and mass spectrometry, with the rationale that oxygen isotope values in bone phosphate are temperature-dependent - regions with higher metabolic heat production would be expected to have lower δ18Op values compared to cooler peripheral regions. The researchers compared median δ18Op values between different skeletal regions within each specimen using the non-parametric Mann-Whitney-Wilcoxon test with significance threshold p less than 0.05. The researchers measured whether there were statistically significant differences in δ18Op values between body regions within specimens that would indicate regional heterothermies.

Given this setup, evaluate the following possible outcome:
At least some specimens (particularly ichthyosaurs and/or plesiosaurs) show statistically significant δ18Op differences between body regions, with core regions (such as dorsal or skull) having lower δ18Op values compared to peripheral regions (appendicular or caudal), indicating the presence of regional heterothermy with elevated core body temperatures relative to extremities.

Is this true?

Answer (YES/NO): NO